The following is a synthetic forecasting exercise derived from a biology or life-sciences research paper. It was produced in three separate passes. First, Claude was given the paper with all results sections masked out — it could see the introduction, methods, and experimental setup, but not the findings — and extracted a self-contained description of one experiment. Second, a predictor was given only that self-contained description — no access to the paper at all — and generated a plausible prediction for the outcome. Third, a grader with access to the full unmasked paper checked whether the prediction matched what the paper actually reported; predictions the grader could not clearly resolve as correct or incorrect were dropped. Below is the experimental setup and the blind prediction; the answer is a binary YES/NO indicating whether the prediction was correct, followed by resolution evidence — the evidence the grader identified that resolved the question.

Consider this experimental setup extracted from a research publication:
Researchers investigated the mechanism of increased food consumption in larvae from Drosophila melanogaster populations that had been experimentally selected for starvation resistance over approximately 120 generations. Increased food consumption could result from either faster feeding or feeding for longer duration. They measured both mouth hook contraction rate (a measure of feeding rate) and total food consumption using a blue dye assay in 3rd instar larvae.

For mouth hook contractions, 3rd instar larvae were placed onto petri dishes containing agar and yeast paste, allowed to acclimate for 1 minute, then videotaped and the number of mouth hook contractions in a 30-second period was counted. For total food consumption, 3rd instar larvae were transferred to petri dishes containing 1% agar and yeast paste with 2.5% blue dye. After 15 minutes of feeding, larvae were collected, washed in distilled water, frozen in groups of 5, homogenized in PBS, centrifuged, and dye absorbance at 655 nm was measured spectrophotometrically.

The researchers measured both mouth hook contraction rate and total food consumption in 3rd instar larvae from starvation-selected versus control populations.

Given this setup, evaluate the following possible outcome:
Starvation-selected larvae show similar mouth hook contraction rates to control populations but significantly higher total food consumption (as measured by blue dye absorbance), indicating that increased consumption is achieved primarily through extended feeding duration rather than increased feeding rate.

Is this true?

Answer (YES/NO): NO